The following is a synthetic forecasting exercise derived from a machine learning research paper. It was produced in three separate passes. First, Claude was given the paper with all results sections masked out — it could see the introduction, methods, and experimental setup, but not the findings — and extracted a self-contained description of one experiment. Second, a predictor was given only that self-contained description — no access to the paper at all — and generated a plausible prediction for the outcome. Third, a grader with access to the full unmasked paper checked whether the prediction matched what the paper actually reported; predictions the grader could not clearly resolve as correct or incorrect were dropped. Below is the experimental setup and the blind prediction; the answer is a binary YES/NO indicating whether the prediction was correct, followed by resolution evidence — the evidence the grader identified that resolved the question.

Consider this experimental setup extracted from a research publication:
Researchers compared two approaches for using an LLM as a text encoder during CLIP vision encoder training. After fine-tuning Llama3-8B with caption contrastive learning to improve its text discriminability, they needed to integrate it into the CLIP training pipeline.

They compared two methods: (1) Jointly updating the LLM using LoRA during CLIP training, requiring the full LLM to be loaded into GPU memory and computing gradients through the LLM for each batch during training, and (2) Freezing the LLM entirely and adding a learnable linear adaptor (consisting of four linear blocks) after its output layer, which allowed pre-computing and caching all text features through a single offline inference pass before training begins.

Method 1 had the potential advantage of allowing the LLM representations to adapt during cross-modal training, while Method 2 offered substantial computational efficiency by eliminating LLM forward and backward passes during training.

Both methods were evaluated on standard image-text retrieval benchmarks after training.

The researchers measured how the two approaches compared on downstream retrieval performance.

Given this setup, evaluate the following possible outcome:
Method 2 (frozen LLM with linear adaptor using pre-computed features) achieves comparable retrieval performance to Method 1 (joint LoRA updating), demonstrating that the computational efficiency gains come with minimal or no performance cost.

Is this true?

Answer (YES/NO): NO